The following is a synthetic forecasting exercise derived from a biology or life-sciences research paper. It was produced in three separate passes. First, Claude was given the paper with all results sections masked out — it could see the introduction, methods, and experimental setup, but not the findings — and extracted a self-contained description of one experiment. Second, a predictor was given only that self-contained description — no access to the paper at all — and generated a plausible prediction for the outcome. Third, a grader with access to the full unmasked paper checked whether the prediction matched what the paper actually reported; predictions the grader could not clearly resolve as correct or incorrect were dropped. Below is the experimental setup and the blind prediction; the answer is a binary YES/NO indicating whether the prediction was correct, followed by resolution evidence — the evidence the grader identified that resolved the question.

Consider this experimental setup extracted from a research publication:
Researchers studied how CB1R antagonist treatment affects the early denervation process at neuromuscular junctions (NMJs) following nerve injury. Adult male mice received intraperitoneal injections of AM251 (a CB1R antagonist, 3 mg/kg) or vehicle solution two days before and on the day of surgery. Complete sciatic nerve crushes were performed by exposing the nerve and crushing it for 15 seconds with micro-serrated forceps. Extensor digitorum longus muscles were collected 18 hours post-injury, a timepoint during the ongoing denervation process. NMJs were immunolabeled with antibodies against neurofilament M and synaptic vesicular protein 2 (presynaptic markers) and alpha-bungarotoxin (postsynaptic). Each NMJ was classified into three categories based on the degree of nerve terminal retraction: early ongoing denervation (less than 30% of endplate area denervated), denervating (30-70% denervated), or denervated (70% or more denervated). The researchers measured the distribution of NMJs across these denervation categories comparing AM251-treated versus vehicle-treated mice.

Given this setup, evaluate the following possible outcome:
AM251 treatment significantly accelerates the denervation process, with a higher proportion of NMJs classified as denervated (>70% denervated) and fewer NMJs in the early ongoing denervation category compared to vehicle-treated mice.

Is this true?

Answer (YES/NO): YES